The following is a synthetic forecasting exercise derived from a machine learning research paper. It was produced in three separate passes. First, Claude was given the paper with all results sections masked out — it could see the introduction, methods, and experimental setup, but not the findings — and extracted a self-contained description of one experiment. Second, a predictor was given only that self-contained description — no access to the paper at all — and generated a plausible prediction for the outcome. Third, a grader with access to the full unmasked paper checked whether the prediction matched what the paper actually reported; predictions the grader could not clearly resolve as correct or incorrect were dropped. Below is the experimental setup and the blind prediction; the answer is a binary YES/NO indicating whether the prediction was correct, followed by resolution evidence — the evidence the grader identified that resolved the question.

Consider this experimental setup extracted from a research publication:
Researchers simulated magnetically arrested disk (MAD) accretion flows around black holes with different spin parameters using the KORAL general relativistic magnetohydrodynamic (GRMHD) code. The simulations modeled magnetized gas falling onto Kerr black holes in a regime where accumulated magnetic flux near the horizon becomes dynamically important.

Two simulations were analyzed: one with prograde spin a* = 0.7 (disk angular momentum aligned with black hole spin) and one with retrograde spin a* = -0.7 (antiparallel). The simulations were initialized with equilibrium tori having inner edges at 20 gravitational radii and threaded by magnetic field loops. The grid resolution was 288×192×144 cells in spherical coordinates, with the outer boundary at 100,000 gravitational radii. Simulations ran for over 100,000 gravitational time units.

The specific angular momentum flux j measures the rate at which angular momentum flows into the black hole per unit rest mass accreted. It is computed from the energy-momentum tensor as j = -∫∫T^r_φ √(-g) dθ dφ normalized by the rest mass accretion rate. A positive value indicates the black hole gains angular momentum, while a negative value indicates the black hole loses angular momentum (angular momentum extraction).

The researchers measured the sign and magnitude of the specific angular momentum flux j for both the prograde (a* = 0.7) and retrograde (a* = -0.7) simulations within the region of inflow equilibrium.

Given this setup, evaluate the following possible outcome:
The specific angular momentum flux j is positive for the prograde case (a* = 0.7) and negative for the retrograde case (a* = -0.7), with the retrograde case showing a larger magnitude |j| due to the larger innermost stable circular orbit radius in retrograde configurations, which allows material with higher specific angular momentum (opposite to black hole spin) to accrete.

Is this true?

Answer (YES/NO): NO